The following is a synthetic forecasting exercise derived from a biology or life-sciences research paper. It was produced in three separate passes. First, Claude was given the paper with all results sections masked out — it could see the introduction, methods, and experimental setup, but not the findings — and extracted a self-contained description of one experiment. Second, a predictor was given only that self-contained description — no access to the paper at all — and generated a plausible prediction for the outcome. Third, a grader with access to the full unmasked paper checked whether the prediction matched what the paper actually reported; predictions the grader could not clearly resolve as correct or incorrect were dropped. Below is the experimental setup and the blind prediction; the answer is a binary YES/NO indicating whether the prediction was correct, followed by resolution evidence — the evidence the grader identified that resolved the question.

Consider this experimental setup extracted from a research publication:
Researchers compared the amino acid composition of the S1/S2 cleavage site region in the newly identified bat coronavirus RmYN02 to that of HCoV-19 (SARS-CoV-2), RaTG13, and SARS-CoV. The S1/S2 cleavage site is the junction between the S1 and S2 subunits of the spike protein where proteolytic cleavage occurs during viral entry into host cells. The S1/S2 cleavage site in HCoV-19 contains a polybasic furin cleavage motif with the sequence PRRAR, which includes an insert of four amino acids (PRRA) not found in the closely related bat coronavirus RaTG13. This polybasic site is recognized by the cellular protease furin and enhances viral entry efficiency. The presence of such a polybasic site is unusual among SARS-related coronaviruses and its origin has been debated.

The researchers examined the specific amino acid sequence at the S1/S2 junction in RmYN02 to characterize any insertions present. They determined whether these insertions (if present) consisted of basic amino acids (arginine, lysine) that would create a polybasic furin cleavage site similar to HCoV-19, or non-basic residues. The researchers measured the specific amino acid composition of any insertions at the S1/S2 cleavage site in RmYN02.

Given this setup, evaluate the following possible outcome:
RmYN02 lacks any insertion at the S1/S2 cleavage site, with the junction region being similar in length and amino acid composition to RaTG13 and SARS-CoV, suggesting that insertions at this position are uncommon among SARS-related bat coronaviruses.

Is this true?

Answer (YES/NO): NO